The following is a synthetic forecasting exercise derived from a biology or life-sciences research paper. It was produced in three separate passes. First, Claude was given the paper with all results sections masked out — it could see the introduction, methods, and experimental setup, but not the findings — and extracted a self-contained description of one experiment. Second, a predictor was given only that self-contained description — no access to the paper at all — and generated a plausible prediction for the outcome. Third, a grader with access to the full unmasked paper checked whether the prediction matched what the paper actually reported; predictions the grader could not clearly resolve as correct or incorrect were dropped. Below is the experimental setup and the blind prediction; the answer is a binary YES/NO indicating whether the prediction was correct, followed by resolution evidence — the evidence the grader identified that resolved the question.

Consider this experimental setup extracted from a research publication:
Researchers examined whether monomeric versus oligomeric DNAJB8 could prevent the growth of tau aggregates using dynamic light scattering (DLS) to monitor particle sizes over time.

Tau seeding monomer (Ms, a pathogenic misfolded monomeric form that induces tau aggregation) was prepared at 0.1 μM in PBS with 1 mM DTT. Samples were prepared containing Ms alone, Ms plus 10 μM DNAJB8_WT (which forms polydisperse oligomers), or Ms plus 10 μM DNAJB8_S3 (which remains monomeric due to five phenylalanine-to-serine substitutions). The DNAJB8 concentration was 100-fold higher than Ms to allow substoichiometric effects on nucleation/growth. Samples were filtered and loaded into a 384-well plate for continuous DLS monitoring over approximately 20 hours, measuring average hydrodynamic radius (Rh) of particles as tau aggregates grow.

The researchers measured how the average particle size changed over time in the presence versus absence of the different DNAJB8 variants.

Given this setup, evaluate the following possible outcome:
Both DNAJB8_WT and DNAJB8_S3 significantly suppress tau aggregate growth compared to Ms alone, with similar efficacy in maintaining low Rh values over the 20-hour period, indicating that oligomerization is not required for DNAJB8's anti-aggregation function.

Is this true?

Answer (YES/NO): NO